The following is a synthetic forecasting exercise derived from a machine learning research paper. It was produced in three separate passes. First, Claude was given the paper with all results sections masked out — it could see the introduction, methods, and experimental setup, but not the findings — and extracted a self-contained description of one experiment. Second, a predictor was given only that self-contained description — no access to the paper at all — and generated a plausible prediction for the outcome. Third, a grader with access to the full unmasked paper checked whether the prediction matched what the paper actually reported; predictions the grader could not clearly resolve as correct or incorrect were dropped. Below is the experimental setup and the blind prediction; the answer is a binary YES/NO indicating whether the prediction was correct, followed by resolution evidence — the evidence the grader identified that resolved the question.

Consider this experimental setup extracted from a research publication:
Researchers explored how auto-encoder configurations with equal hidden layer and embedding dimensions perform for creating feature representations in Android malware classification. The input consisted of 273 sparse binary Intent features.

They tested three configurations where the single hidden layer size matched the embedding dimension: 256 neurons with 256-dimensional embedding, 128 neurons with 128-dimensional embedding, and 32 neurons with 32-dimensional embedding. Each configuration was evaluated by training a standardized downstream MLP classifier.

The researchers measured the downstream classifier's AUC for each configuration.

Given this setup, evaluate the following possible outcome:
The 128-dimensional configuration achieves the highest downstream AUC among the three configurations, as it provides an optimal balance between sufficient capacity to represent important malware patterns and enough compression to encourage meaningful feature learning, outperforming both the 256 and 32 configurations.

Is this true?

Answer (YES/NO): NO